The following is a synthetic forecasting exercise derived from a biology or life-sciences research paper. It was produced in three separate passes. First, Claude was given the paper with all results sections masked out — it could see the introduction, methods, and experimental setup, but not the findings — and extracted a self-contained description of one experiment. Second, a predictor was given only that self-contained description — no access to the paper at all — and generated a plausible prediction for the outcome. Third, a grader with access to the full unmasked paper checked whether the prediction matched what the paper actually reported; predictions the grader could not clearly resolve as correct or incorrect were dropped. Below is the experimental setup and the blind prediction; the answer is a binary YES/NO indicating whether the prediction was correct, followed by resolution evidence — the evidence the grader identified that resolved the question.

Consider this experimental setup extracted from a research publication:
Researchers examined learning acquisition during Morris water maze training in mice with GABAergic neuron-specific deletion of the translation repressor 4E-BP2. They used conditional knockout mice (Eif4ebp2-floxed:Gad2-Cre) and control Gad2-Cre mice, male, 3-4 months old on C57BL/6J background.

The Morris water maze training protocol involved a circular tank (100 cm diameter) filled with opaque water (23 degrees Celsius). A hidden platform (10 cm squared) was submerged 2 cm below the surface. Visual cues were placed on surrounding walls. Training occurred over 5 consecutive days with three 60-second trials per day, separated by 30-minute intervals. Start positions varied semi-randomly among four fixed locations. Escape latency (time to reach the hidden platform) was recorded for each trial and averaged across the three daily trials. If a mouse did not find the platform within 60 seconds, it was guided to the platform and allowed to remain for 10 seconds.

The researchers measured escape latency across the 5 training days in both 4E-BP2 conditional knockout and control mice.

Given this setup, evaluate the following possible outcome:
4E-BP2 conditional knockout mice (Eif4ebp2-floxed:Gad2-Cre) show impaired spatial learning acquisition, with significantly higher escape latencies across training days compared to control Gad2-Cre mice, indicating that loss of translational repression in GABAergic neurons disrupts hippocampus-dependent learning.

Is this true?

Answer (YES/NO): NO